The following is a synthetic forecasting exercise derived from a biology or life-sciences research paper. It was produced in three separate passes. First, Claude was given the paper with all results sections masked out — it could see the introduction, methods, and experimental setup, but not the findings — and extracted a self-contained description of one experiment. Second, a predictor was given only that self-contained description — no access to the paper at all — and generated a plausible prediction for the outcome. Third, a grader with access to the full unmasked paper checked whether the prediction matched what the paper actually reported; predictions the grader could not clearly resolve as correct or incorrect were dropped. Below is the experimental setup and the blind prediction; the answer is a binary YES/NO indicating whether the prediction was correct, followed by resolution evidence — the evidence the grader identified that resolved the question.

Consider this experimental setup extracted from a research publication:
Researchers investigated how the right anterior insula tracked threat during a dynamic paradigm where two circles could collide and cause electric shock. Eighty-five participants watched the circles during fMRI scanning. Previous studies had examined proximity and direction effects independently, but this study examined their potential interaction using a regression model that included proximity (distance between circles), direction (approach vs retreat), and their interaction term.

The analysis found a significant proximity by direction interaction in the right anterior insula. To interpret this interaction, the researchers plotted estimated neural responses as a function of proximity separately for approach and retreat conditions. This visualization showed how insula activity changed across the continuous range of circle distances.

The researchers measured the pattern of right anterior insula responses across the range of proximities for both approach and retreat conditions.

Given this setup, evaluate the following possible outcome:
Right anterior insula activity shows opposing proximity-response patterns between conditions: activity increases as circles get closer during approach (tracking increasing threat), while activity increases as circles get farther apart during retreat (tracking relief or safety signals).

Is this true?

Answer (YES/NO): NO